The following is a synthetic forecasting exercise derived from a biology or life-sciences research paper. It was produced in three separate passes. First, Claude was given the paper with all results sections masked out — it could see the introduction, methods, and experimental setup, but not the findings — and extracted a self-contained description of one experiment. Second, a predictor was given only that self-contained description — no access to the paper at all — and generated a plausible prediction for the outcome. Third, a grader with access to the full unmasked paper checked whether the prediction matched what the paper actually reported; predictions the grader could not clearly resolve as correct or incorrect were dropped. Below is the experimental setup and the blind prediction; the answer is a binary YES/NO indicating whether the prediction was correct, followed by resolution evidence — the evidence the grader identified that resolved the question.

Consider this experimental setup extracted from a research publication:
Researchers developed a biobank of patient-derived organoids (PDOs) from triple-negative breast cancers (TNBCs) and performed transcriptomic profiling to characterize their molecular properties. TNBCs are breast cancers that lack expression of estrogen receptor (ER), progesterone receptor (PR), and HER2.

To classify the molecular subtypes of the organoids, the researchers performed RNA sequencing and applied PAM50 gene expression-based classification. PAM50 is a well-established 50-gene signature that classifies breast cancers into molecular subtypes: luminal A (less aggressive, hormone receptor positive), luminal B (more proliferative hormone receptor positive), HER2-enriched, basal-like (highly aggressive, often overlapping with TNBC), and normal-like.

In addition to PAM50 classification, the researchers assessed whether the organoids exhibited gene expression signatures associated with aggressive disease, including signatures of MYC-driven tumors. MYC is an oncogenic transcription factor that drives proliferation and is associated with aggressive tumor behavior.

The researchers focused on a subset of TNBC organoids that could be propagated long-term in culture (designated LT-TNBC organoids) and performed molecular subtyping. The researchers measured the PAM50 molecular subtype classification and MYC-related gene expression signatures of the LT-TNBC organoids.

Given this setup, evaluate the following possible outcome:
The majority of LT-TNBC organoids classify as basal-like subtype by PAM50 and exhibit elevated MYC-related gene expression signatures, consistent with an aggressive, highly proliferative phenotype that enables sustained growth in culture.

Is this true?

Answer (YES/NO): YES